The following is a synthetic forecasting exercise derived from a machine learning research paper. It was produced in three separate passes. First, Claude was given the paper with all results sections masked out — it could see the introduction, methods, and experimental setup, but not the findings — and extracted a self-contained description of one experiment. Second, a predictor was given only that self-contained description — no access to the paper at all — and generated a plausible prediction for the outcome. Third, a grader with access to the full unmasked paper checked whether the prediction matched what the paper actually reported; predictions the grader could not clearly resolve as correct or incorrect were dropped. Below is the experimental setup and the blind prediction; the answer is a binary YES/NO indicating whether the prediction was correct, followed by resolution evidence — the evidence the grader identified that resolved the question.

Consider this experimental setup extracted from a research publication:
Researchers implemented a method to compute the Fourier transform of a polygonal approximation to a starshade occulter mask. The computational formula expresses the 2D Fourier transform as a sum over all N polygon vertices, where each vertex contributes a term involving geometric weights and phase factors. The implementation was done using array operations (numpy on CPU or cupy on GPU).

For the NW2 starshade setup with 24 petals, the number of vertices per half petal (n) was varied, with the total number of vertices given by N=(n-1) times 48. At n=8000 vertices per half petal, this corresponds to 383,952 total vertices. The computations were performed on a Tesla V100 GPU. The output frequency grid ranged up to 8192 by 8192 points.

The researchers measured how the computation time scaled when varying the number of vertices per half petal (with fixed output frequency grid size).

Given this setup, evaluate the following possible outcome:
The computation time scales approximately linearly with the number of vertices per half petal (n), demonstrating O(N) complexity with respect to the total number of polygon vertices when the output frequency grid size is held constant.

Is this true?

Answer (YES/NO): YES